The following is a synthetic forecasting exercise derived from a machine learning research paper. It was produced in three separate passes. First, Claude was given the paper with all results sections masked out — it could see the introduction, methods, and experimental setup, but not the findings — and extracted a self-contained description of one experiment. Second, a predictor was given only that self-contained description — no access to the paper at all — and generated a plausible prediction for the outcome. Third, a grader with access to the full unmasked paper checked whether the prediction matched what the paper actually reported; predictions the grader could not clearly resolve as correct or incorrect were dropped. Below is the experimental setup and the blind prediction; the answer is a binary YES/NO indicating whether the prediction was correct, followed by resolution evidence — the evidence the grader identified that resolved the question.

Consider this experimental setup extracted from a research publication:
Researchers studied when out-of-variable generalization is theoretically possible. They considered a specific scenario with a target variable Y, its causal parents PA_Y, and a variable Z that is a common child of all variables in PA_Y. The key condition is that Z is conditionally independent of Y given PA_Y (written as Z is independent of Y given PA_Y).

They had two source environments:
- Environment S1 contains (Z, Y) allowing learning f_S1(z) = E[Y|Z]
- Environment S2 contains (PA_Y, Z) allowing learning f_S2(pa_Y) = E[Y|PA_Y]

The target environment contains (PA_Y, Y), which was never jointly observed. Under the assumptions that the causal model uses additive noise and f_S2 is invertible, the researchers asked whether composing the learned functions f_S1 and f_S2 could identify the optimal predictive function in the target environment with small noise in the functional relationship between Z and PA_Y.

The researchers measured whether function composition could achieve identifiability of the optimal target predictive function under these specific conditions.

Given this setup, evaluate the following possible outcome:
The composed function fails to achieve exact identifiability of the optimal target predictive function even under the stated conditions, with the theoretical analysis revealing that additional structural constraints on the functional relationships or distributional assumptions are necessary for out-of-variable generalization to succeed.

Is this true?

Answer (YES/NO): NO